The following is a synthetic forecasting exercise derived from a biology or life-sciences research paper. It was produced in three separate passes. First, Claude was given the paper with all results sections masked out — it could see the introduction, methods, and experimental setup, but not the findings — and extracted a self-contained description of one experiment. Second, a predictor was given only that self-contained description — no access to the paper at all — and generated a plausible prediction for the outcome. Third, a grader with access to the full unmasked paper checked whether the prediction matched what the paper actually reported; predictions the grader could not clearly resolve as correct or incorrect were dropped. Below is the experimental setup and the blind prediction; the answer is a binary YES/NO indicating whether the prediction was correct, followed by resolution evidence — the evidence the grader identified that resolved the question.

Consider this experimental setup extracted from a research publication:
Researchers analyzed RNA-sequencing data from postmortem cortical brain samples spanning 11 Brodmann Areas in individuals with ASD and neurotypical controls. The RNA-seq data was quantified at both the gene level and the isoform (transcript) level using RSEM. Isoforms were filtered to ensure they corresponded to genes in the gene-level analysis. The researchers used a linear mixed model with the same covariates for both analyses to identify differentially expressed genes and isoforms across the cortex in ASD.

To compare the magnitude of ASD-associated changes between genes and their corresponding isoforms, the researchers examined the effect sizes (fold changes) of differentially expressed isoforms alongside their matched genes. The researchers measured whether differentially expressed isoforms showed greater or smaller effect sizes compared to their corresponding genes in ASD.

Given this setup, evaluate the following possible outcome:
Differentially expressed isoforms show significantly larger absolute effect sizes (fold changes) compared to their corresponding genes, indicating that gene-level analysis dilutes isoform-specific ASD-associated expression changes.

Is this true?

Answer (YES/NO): YES